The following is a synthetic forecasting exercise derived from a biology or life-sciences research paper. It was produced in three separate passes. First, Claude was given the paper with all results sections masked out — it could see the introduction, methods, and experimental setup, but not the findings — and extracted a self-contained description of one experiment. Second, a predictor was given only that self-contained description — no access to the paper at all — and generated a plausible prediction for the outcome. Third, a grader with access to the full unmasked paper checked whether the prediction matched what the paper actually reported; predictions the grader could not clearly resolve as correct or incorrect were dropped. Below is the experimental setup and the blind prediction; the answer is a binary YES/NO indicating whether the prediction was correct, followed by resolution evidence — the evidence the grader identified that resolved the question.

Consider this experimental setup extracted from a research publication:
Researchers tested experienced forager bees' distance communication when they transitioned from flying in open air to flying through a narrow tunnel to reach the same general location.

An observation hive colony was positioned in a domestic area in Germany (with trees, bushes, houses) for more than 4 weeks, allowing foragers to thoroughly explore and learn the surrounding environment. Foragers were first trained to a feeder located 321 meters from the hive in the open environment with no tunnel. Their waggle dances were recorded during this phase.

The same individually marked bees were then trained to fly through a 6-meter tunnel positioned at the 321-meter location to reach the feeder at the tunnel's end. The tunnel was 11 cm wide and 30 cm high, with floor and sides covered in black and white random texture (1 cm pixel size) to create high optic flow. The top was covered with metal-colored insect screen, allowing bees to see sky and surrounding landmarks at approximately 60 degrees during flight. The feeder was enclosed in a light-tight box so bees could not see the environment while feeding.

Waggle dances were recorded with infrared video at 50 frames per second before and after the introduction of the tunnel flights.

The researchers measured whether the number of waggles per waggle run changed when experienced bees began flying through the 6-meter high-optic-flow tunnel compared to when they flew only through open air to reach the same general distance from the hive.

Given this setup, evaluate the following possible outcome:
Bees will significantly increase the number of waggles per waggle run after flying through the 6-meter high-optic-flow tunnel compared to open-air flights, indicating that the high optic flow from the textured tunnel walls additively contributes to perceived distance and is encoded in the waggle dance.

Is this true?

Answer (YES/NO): NO